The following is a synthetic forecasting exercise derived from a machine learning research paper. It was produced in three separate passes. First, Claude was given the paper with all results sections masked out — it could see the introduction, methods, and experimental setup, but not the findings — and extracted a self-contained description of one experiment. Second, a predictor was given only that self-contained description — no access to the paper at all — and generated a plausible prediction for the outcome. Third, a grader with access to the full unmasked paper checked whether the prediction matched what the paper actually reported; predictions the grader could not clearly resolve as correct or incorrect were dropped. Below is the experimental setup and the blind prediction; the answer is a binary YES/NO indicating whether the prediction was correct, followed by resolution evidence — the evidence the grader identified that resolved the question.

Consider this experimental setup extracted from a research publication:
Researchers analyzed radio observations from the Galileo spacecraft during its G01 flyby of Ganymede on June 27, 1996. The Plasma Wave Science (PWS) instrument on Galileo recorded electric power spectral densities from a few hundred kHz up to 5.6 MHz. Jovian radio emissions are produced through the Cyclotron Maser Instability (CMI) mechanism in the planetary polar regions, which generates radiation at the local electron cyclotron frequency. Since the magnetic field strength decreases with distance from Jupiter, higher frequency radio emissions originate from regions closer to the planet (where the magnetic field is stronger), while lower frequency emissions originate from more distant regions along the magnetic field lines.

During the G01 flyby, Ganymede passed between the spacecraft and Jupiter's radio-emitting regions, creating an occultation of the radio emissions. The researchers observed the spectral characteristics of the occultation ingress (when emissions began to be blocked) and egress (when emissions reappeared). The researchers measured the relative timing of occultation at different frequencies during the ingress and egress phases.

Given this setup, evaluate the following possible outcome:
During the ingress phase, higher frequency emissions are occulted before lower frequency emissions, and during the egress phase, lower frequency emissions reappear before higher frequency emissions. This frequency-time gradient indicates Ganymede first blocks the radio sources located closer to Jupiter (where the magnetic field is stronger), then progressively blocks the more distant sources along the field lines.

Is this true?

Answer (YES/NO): YES